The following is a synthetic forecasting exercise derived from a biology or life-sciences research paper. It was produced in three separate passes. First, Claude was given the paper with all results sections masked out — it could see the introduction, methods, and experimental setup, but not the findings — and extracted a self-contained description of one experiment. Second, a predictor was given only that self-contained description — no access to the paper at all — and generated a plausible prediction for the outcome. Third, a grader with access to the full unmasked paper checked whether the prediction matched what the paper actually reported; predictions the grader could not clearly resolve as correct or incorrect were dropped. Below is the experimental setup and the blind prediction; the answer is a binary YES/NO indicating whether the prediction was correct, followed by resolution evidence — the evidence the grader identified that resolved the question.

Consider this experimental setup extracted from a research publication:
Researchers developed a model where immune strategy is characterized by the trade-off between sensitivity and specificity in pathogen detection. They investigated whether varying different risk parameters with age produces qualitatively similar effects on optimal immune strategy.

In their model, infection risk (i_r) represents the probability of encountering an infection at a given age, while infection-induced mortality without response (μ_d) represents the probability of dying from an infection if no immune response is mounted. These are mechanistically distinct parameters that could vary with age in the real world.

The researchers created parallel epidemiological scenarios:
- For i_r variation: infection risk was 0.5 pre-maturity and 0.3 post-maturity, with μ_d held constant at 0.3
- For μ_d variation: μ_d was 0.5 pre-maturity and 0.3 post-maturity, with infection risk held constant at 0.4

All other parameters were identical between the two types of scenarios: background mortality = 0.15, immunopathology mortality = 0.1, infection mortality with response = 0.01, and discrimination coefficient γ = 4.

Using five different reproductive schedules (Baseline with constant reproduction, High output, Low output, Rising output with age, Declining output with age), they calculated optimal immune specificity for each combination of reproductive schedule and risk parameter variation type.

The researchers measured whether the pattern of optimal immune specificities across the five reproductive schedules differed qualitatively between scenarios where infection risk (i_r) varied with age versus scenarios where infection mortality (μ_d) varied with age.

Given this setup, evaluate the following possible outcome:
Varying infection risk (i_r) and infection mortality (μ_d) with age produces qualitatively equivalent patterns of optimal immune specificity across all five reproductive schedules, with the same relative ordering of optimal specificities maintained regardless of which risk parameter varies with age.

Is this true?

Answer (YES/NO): YES